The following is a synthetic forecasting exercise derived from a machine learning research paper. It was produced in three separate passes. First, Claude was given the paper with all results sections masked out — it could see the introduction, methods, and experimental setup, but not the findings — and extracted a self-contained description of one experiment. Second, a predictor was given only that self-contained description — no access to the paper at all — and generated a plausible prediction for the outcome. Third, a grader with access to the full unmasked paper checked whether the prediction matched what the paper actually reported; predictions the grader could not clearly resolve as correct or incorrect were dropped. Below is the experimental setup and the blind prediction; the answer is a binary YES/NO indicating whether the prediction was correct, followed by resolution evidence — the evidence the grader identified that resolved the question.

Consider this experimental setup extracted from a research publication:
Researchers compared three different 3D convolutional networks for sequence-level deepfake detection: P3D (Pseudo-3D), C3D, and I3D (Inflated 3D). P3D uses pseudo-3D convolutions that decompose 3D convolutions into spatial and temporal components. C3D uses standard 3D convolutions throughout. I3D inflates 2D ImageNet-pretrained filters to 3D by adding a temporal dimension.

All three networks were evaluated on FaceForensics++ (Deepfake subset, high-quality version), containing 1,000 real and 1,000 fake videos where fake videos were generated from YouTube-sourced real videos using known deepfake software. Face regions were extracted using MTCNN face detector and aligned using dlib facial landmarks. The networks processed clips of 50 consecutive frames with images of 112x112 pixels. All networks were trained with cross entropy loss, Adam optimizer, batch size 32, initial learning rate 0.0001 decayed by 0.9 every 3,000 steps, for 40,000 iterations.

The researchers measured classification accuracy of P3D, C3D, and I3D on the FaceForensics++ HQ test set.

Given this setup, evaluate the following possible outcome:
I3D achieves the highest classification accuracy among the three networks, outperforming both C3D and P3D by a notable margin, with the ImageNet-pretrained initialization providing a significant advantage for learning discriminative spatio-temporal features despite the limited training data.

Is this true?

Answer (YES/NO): NO